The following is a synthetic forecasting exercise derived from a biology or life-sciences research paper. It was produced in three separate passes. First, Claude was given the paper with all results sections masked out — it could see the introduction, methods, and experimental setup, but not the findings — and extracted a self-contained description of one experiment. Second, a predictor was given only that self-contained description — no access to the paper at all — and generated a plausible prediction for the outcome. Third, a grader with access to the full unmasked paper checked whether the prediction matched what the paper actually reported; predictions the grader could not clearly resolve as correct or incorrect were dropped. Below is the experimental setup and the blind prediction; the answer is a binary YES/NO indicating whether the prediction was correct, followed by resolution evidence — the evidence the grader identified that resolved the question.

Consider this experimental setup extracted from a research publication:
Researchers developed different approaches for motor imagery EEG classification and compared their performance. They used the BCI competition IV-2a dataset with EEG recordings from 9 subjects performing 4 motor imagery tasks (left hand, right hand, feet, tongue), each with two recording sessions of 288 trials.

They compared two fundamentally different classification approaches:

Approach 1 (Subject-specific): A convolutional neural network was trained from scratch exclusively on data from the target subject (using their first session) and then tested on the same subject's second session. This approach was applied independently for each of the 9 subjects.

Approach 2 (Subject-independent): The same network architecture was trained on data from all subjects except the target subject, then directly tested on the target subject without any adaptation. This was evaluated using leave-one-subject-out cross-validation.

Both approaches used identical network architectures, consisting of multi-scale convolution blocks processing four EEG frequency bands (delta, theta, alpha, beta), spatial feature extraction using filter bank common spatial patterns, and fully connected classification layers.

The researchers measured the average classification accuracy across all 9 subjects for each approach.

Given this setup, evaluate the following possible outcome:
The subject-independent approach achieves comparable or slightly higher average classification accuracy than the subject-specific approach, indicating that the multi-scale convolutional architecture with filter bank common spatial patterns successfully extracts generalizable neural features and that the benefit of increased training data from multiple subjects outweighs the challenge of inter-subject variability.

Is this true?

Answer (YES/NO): YES